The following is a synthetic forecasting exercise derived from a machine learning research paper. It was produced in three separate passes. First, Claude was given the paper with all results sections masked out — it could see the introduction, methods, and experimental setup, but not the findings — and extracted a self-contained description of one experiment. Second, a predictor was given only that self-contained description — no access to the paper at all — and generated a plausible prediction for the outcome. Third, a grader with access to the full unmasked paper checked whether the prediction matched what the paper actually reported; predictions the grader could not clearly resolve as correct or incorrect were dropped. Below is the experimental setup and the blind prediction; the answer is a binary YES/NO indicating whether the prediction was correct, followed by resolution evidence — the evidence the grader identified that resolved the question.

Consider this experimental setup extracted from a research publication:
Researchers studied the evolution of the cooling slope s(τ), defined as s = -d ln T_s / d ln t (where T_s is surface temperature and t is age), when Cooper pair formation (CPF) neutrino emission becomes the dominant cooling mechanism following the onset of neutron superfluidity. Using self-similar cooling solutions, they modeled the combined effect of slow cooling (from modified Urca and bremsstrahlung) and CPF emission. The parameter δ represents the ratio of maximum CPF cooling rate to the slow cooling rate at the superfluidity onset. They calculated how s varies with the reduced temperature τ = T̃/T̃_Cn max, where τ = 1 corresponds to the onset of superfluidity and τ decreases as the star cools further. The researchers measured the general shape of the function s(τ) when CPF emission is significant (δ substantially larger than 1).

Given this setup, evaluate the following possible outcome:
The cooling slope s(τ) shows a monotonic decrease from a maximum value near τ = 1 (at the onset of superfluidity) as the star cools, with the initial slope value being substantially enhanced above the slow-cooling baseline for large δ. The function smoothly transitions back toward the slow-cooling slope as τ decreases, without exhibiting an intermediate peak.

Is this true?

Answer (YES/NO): NO